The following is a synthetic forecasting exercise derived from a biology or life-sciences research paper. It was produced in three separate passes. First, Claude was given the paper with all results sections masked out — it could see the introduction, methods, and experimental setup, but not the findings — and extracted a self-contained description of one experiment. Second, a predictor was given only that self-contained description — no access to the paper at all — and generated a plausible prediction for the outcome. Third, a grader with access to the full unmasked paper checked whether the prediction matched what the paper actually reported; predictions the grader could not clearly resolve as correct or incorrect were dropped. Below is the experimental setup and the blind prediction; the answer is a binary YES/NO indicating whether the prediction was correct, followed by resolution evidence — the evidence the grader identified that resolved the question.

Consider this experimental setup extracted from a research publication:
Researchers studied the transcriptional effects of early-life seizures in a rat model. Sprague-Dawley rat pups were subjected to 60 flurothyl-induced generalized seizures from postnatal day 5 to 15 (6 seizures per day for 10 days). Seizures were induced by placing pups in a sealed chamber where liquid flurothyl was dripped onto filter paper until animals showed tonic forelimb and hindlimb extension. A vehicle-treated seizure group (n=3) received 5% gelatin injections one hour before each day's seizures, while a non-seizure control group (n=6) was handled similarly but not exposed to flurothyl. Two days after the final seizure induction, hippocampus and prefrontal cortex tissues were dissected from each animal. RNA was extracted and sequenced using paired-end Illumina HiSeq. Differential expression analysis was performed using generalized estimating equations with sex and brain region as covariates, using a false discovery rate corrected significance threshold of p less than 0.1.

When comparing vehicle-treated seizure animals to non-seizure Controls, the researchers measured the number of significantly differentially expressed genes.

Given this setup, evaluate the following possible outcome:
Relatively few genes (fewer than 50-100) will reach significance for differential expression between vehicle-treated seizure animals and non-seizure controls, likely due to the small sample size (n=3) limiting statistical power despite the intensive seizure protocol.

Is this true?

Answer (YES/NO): NO